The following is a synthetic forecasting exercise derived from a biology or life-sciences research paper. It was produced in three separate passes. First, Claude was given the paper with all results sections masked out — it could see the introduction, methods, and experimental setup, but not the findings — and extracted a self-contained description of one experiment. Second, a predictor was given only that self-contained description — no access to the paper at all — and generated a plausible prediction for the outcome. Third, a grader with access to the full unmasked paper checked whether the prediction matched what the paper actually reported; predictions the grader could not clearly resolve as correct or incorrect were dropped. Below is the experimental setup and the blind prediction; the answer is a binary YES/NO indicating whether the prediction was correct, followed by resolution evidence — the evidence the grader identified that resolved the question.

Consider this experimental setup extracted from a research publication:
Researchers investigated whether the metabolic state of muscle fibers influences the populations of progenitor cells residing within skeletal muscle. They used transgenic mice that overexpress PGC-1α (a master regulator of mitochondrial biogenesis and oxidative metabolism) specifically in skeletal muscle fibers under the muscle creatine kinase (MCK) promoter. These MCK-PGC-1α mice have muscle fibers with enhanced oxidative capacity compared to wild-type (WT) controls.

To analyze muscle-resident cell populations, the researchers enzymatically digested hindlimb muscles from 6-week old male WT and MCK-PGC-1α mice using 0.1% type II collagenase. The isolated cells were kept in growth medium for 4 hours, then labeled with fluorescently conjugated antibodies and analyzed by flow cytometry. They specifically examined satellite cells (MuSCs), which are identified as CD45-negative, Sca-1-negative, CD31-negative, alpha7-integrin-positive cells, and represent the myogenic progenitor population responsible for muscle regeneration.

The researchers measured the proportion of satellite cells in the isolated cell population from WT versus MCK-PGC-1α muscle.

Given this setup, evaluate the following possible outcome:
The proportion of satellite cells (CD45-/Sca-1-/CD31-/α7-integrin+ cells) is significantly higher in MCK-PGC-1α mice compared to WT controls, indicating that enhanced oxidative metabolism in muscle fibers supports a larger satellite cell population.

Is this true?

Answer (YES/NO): YES